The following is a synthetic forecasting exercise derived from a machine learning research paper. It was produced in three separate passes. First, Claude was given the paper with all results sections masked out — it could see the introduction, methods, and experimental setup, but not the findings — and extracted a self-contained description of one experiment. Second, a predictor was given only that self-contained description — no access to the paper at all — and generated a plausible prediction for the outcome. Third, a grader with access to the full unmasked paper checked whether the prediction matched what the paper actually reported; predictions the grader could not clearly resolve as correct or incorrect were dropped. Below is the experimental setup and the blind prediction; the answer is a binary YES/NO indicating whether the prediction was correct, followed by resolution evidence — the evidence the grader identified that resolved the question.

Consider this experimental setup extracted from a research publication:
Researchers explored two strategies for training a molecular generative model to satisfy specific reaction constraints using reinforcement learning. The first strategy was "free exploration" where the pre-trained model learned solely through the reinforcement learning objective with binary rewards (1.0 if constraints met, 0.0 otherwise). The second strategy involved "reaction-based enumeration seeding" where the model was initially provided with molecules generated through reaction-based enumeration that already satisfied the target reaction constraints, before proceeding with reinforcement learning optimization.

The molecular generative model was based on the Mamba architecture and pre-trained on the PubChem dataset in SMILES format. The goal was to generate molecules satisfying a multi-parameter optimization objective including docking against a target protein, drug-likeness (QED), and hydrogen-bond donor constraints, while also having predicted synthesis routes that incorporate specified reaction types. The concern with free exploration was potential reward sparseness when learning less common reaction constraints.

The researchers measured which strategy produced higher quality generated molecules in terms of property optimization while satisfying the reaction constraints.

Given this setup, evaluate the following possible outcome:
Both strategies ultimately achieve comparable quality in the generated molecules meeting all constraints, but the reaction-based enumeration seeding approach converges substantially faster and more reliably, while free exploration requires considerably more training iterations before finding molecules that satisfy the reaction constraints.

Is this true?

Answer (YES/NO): NO